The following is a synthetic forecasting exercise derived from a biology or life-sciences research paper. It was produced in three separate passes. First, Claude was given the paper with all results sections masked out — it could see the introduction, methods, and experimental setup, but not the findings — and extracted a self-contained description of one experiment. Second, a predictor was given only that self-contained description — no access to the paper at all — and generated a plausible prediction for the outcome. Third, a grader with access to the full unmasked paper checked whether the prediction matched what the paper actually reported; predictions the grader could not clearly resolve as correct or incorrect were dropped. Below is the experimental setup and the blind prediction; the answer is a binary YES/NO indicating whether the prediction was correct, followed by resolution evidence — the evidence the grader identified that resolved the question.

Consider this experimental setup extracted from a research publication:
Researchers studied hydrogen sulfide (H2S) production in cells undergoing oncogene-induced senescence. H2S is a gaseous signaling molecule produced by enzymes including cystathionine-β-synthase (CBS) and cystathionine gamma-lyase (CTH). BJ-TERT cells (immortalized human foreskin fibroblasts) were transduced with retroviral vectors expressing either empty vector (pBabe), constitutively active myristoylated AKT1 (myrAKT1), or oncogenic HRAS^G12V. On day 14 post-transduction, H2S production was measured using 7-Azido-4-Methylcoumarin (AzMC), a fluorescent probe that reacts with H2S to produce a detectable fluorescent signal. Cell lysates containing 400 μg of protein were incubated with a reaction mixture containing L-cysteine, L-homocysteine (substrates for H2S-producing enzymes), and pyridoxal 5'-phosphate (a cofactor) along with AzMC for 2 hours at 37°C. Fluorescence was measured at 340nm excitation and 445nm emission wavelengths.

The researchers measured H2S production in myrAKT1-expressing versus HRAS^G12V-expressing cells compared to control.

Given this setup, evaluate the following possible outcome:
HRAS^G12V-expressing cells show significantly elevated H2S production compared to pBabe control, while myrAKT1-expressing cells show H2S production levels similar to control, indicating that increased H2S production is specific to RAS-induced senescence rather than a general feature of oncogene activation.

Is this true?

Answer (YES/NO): NO